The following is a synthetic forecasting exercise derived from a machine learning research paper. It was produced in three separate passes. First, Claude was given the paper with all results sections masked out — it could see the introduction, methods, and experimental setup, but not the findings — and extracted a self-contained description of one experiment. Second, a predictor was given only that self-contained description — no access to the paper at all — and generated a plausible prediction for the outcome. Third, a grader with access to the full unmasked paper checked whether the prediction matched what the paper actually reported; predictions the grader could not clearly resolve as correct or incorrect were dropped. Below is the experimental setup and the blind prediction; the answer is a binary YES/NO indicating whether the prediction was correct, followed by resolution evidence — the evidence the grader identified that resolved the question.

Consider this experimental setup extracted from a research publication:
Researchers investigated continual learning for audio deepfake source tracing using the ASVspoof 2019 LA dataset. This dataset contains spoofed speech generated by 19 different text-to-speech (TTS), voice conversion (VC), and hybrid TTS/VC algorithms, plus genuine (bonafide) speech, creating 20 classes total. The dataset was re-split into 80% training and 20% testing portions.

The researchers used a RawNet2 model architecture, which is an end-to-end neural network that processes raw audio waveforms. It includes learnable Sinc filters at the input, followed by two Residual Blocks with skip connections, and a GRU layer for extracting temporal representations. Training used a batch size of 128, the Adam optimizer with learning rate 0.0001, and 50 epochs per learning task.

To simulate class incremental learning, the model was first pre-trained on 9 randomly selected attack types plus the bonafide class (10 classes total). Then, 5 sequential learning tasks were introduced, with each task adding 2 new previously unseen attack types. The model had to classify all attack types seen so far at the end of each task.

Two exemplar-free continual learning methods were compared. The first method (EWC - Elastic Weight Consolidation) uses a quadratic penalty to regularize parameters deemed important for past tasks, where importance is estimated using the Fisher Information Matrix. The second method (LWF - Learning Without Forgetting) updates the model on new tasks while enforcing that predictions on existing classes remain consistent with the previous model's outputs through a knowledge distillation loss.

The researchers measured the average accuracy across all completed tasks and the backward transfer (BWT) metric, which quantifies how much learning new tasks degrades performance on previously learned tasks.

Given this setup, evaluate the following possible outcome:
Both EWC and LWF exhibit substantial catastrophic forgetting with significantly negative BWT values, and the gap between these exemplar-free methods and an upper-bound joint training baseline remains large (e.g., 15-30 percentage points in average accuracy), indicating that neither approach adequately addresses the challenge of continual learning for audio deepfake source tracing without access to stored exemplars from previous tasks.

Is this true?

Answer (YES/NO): NO